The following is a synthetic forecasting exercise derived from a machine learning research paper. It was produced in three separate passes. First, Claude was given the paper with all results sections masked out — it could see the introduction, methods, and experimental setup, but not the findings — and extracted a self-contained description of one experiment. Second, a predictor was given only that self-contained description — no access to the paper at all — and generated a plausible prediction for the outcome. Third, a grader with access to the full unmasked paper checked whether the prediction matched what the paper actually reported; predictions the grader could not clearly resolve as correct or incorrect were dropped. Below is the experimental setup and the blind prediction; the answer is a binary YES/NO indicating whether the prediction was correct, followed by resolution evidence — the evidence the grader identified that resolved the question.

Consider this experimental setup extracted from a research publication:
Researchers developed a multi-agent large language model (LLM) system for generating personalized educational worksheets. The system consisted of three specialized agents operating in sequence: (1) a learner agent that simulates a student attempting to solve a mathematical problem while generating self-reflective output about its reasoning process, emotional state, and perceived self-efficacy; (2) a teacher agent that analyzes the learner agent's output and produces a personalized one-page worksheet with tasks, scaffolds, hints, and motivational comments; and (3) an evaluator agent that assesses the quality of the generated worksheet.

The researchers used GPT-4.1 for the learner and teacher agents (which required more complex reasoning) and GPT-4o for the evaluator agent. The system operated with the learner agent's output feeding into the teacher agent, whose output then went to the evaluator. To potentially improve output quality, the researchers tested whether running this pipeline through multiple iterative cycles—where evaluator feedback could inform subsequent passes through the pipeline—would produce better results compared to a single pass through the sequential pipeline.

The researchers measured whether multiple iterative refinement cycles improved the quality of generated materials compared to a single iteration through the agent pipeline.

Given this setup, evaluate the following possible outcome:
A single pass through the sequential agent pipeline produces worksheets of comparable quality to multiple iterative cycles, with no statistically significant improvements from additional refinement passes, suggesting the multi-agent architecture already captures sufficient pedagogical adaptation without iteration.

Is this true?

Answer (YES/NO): YES